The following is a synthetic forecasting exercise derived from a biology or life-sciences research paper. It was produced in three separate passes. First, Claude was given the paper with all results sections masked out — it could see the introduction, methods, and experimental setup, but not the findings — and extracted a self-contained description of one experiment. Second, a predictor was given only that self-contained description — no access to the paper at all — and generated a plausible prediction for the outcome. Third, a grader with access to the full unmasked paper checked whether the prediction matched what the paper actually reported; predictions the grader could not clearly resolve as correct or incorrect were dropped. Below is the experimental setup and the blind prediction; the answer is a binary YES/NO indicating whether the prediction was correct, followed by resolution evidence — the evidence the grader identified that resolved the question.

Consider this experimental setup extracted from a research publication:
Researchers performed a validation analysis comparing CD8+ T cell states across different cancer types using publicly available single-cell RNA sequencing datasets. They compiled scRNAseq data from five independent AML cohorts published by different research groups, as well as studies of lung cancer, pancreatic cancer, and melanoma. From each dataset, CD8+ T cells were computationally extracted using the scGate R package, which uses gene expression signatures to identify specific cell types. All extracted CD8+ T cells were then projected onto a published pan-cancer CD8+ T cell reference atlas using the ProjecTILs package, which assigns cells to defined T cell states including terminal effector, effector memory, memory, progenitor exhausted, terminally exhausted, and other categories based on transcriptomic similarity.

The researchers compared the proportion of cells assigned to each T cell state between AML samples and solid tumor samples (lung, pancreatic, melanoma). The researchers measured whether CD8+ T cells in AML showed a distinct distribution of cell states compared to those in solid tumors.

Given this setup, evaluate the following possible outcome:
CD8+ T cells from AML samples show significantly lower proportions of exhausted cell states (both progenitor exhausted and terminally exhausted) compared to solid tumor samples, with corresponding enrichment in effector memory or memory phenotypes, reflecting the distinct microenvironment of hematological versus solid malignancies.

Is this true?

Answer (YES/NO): NO